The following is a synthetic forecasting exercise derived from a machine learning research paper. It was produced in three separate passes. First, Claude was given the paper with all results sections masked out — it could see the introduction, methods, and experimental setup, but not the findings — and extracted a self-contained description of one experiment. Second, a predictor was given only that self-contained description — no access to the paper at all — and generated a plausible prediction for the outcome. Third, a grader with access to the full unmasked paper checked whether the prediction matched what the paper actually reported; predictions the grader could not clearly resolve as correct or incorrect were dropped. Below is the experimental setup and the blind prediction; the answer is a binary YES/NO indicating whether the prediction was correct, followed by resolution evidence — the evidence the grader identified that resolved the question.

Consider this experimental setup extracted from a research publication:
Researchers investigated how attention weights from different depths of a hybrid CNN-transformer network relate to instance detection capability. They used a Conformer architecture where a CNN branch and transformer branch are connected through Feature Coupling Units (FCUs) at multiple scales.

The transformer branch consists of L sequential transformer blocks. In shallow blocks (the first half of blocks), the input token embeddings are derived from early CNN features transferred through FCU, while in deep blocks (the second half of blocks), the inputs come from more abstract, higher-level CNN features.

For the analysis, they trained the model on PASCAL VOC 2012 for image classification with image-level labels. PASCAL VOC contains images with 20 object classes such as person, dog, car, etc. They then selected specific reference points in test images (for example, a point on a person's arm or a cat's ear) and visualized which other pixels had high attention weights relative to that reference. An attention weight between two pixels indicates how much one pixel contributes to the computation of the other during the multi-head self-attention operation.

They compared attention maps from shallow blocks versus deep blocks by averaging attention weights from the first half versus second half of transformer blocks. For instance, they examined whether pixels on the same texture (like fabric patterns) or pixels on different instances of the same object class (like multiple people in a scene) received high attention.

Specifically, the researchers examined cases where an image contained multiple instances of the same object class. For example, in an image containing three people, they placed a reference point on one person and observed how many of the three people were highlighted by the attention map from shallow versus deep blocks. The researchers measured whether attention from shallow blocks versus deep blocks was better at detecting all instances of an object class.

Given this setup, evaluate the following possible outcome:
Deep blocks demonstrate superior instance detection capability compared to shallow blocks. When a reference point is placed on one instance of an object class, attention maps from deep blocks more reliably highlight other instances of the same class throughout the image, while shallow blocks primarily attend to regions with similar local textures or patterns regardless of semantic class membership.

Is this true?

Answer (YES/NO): YES